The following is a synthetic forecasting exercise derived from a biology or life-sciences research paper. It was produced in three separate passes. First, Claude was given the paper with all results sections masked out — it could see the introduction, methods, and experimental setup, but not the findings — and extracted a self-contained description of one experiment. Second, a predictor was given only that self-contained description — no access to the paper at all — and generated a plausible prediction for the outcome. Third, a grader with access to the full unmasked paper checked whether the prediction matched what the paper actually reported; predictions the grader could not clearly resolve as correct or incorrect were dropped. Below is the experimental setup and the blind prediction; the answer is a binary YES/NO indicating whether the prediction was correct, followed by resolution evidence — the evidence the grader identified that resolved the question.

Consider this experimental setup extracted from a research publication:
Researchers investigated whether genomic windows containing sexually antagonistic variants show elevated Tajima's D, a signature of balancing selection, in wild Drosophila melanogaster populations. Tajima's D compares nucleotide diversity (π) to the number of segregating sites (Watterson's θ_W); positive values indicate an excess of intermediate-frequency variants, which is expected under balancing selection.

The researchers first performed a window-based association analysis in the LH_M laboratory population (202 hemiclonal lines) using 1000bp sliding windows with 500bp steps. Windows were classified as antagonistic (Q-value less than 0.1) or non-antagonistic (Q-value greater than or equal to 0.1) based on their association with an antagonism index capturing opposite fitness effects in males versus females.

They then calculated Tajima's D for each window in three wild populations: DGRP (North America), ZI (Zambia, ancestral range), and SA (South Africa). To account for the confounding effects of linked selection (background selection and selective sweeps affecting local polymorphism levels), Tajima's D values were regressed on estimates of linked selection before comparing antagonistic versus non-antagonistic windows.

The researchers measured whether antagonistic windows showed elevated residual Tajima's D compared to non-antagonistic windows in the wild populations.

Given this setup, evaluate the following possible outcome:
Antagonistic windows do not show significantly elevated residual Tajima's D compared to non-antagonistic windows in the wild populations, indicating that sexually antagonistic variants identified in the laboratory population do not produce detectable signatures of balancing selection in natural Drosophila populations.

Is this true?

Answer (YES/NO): NO